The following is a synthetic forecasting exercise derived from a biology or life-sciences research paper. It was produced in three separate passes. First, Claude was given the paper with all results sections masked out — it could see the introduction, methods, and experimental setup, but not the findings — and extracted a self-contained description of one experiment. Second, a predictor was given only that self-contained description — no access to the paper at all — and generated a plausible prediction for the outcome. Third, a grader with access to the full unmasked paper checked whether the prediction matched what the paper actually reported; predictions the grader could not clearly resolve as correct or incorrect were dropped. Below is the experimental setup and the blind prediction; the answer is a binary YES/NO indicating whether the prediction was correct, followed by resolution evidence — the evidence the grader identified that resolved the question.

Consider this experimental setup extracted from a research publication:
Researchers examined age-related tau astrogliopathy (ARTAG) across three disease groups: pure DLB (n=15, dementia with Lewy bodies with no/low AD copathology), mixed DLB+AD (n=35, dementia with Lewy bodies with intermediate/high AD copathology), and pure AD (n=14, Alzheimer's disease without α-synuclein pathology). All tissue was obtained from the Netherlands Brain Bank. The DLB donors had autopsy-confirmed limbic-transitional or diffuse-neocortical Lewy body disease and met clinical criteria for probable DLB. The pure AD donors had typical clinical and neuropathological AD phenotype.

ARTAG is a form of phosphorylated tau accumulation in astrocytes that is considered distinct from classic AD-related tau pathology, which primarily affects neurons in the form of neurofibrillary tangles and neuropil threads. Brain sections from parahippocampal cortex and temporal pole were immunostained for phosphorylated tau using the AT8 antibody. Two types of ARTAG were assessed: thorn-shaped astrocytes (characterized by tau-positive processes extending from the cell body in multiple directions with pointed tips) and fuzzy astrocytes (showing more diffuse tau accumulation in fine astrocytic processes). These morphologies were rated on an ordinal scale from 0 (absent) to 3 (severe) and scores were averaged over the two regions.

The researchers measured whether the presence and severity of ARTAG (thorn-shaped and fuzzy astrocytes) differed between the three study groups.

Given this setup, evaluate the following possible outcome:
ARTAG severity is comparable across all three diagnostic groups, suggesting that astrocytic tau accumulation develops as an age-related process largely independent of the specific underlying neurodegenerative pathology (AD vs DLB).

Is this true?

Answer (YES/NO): YES